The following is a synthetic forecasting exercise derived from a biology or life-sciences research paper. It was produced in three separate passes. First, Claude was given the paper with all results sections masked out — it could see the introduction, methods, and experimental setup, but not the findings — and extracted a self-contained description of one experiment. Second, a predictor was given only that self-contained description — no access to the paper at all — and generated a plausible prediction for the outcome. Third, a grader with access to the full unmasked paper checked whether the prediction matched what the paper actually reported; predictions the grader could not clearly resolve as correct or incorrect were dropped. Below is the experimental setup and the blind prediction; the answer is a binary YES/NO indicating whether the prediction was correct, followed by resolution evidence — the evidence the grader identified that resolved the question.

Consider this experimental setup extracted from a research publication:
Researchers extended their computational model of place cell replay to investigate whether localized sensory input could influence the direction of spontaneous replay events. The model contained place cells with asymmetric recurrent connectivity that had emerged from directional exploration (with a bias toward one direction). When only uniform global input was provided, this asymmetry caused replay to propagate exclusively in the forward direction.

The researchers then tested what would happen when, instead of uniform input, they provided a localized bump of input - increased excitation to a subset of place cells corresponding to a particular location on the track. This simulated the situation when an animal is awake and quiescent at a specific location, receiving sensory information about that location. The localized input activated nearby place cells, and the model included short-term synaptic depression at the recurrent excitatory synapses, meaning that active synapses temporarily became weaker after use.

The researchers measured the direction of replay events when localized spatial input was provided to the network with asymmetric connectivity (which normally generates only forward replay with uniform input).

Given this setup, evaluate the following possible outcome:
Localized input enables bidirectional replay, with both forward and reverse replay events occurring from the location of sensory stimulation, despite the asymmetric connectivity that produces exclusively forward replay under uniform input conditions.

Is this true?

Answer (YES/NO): NO